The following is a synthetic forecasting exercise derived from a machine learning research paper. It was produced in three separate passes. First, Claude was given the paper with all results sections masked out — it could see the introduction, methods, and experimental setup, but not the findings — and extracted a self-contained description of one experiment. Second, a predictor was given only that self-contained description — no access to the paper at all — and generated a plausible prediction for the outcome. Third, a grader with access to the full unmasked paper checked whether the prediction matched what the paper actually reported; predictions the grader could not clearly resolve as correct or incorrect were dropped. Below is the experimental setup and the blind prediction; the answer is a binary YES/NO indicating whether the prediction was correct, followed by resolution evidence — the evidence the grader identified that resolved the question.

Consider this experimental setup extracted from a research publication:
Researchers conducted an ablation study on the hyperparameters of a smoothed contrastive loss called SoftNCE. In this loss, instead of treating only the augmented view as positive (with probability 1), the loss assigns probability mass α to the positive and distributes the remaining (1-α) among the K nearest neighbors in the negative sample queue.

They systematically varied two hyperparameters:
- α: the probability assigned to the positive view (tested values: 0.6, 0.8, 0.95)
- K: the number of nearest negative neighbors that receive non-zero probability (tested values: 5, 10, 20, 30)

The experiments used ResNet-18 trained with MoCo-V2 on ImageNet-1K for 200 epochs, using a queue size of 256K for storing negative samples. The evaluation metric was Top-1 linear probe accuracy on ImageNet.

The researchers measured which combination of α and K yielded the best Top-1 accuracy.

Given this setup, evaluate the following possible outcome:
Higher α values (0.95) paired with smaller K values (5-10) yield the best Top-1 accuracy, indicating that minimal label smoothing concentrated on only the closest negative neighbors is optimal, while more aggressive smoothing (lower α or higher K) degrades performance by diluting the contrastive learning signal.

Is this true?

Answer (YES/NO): NO